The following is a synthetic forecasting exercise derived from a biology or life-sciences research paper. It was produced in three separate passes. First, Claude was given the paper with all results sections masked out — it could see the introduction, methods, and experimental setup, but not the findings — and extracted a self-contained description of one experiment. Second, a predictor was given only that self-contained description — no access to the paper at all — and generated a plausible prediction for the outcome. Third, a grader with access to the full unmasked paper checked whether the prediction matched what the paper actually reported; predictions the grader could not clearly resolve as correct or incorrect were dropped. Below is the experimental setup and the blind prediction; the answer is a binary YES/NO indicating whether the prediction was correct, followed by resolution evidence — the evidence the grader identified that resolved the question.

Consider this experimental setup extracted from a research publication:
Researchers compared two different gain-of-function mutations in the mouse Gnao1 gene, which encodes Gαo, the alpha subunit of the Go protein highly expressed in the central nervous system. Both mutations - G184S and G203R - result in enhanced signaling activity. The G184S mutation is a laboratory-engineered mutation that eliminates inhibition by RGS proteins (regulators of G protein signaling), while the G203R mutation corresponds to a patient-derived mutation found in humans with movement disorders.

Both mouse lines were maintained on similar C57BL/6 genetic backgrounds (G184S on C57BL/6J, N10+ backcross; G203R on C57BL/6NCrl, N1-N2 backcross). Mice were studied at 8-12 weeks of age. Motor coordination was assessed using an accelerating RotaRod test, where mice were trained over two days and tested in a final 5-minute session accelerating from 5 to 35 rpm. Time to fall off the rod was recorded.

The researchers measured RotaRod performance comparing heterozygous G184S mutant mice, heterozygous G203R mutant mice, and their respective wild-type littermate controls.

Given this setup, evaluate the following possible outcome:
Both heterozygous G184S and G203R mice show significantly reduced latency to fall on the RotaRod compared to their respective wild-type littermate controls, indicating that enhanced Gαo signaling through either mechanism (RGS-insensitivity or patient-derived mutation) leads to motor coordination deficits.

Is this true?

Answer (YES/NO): NO